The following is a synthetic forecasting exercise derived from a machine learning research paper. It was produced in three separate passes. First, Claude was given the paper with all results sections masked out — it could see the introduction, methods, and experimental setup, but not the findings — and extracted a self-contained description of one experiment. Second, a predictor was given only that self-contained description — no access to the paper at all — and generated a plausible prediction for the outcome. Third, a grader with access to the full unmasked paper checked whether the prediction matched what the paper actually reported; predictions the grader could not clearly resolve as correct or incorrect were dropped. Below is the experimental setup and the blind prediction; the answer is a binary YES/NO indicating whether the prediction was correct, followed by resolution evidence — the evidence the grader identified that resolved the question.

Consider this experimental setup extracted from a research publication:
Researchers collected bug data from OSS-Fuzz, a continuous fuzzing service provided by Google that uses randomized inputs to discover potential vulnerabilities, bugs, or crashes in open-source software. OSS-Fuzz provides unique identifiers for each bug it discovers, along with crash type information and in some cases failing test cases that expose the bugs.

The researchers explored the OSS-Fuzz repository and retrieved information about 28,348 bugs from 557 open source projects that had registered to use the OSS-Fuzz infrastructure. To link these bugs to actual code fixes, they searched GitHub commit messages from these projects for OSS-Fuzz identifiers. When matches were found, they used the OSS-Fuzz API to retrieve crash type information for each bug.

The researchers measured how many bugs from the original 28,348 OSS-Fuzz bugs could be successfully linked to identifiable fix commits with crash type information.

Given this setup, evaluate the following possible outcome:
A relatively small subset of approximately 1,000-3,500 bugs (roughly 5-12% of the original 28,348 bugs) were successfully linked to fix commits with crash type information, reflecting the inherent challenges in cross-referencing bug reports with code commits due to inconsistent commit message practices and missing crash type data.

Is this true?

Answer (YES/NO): NO